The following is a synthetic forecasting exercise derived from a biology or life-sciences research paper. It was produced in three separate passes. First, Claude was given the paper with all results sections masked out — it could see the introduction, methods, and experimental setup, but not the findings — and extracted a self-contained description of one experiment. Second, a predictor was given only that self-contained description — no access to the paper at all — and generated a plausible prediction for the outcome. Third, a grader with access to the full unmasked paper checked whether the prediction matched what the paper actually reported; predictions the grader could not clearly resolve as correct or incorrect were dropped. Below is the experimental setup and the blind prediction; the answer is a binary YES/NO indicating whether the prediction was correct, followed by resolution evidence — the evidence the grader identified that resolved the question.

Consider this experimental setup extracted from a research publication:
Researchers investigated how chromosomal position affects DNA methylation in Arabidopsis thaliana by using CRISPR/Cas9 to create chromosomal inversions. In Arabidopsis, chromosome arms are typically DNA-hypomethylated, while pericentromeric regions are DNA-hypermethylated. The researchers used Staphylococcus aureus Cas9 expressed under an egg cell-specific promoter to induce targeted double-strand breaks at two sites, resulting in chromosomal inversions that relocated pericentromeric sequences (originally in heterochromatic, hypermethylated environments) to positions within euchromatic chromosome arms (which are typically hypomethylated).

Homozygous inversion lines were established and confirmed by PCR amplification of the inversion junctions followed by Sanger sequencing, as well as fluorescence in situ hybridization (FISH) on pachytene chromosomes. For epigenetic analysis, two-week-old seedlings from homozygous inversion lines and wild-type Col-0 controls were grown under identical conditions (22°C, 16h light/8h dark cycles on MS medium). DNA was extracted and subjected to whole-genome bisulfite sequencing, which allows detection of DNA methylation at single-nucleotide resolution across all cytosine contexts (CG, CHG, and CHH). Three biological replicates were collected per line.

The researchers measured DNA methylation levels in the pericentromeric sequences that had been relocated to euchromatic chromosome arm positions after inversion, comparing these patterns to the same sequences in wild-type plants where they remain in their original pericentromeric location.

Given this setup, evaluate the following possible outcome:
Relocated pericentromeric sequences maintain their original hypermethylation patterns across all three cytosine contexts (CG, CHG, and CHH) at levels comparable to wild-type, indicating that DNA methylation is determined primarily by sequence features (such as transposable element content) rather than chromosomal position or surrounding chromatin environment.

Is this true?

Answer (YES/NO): YES